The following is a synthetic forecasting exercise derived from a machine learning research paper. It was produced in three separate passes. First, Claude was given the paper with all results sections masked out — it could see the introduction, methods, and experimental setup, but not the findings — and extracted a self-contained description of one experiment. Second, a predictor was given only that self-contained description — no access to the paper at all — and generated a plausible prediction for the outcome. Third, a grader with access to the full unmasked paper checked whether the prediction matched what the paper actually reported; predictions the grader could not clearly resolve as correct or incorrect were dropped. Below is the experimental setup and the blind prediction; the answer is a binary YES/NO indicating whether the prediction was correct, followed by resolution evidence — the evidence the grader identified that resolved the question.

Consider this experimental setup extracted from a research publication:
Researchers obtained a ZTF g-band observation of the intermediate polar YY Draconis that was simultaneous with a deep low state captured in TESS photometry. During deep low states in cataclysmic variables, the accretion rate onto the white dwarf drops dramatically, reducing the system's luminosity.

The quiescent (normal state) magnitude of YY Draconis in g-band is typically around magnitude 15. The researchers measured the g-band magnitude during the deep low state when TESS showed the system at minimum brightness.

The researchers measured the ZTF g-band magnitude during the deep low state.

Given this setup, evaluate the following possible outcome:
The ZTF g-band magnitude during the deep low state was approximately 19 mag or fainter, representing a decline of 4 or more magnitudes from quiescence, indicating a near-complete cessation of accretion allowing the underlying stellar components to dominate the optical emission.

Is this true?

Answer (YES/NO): NO